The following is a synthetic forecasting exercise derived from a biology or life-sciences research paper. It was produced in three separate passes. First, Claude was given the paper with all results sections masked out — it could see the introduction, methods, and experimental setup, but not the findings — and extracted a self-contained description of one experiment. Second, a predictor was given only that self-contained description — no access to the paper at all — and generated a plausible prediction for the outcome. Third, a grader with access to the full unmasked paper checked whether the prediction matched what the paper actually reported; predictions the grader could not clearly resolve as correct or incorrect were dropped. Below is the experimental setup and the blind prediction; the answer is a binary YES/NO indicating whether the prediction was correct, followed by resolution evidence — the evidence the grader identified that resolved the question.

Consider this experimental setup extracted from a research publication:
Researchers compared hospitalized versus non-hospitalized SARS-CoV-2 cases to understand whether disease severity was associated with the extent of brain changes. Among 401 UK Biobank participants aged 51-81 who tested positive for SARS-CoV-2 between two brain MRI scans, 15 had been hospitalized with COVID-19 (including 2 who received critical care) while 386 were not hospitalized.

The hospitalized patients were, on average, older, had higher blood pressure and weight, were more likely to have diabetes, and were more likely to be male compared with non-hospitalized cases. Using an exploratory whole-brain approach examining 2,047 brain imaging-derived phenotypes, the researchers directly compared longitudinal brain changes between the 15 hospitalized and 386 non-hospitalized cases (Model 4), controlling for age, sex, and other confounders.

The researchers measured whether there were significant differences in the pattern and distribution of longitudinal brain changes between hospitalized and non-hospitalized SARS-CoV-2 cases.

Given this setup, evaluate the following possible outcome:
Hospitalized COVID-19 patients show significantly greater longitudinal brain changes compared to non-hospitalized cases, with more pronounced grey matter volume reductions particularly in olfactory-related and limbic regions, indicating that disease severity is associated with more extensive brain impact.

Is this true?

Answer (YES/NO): NO